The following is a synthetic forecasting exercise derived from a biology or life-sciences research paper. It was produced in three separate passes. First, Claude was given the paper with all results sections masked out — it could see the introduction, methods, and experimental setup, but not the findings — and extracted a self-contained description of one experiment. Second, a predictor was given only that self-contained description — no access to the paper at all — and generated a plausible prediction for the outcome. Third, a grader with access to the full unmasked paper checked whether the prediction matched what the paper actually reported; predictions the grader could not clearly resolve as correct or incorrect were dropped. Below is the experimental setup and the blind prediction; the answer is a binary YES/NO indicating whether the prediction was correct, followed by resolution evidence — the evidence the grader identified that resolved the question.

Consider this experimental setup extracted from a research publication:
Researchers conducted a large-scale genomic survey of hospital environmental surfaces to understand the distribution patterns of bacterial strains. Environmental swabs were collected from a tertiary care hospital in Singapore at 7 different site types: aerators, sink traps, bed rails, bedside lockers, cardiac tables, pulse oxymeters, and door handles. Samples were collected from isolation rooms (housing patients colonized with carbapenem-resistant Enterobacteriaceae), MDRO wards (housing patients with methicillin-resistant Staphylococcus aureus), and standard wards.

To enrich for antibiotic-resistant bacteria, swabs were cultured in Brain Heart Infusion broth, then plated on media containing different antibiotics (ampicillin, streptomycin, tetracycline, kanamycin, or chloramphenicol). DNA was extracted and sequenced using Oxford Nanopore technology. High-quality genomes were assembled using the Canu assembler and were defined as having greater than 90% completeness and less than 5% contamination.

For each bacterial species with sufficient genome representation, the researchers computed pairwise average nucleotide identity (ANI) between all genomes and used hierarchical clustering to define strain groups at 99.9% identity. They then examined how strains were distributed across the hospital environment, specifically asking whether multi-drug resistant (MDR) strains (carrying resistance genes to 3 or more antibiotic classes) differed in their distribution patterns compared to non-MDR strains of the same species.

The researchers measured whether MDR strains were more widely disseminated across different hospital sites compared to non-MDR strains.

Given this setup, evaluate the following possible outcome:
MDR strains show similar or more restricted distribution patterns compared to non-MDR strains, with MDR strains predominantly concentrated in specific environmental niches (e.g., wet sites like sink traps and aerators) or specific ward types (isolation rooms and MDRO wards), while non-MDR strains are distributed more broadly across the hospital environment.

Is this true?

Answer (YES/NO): NO